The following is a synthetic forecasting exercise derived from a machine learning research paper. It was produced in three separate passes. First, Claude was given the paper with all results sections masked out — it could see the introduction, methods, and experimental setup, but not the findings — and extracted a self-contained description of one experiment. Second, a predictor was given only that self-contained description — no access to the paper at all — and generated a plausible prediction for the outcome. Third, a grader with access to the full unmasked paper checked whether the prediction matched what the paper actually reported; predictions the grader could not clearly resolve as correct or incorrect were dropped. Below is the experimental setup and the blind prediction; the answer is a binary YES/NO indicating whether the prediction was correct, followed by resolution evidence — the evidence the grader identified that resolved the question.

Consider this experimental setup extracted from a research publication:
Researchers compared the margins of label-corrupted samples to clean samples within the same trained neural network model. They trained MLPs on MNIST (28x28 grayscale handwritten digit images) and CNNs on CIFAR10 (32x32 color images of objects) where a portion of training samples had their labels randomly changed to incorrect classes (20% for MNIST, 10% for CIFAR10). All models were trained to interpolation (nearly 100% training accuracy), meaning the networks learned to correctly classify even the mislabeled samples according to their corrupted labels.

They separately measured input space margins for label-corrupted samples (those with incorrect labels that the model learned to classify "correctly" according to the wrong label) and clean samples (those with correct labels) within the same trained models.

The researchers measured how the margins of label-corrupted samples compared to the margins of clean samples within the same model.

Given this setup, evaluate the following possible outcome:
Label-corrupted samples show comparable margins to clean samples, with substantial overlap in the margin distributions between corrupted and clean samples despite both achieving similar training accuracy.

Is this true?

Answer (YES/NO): NO